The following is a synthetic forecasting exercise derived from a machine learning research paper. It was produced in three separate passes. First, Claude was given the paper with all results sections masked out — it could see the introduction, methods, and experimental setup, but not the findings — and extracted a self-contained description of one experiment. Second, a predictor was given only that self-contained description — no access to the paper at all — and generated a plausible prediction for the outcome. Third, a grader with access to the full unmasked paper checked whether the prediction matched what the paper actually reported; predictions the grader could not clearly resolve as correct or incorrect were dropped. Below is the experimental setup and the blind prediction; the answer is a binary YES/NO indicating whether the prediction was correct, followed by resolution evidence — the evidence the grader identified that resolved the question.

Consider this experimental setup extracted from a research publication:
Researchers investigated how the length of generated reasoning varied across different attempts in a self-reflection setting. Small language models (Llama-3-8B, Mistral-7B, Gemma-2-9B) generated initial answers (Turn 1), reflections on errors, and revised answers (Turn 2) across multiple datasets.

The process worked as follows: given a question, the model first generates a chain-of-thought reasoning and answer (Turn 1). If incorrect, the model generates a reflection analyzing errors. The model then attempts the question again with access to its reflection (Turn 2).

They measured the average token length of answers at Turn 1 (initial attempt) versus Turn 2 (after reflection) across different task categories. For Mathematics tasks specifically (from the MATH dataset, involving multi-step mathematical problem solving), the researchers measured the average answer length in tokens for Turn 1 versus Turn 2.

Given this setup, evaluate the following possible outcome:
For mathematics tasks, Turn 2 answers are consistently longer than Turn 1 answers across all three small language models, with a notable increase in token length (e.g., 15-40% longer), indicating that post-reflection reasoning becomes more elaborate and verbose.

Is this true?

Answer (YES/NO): NO